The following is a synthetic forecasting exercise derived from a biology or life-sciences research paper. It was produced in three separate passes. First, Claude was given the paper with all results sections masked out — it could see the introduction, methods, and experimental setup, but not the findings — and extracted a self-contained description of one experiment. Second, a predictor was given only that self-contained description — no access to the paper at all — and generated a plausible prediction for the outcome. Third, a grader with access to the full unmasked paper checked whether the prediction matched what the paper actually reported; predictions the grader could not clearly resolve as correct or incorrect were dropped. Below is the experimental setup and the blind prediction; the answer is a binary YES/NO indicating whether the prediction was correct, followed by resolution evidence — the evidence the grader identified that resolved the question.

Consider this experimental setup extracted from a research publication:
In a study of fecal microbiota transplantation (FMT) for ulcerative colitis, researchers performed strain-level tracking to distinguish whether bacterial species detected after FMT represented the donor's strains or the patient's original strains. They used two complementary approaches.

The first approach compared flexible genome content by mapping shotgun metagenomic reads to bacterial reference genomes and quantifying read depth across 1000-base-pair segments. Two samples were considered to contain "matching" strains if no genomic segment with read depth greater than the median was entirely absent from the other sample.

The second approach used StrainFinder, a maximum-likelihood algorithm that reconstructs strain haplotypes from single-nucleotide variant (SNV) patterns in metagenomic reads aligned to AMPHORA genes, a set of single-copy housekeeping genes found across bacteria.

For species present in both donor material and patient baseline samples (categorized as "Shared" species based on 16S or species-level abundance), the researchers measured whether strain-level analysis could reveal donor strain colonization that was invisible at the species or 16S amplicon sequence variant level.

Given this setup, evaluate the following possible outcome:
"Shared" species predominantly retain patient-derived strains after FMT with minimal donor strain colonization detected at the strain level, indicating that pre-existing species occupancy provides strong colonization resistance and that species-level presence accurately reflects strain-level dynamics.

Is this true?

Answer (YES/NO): NO